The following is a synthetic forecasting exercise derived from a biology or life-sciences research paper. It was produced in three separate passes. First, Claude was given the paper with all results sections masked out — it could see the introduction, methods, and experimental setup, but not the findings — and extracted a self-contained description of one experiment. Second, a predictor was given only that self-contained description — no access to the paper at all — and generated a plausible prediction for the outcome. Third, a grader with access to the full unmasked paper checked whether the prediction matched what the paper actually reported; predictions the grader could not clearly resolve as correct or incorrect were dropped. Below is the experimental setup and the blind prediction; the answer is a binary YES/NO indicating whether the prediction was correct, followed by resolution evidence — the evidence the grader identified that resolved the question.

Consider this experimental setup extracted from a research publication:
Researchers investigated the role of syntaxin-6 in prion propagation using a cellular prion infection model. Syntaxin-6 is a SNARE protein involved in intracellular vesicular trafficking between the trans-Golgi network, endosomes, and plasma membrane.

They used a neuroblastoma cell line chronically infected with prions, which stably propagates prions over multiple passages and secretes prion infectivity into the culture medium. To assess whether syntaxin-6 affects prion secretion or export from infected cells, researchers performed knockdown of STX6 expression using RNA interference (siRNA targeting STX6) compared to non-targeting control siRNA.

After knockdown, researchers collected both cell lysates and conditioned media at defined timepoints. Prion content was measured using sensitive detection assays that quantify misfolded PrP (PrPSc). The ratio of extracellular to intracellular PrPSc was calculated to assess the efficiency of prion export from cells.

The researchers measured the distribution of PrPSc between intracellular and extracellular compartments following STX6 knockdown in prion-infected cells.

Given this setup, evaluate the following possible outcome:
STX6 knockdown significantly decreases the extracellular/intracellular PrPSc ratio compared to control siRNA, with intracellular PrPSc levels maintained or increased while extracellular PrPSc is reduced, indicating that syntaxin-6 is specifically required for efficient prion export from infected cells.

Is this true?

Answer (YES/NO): YES